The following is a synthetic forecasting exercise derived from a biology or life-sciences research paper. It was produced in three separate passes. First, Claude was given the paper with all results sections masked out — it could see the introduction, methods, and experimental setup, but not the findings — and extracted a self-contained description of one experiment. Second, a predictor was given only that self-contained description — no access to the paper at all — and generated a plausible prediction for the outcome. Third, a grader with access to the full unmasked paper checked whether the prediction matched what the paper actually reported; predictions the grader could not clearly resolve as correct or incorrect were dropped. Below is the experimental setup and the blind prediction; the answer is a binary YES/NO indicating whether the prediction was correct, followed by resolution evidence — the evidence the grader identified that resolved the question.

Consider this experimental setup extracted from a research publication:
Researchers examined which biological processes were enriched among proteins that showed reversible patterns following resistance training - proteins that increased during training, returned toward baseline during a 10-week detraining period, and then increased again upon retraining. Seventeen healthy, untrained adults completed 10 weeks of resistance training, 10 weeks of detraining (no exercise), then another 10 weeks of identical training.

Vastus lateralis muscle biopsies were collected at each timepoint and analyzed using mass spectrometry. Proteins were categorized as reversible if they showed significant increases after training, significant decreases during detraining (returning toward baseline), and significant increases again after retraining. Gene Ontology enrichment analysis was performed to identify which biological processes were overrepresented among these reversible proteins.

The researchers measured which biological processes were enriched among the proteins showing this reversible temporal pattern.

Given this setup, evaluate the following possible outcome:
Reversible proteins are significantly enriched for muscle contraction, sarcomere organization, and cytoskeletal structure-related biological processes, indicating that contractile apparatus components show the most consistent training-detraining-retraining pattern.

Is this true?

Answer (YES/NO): NO